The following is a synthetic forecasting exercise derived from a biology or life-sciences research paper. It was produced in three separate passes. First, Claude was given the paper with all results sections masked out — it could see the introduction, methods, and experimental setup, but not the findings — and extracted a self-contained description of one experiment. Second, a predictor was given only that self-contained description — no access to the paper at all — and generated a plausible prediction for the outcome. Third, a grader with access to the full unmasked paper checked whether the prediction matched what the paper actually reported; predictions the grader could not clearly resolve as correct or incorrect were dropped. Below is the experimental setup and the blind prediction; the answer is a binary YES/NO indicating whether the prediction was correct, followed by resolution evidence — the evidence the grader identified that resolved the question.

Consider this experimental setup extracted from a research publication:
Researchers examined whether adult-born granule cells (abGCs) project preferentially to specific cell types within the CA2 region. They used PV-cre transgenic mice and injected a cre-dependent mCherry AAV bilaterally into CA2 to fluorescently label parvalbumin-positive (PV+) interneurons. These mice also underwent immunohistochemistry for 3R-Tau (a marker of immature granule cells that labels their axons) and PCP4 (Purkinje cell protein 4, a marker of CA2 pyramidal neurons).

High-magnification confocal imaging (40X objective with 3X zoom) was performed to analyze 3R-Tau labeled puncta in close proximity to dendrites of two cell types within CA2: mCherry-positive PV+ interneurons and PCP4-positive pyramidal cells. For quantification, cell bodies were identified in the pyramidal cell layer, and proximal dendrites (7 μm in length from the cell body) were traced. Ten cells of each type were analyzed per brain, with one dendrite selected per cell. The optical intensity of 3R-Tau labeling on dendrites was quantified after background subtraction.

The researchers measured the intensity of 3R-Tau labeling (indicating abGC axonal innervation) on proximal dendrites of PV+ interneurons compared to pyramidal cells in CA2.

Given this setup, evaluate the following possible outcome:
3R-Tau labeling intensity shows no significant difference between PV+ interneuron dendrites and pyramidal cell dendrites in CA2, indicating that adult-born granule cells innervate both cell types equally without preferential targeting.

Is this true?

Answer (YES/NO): NO